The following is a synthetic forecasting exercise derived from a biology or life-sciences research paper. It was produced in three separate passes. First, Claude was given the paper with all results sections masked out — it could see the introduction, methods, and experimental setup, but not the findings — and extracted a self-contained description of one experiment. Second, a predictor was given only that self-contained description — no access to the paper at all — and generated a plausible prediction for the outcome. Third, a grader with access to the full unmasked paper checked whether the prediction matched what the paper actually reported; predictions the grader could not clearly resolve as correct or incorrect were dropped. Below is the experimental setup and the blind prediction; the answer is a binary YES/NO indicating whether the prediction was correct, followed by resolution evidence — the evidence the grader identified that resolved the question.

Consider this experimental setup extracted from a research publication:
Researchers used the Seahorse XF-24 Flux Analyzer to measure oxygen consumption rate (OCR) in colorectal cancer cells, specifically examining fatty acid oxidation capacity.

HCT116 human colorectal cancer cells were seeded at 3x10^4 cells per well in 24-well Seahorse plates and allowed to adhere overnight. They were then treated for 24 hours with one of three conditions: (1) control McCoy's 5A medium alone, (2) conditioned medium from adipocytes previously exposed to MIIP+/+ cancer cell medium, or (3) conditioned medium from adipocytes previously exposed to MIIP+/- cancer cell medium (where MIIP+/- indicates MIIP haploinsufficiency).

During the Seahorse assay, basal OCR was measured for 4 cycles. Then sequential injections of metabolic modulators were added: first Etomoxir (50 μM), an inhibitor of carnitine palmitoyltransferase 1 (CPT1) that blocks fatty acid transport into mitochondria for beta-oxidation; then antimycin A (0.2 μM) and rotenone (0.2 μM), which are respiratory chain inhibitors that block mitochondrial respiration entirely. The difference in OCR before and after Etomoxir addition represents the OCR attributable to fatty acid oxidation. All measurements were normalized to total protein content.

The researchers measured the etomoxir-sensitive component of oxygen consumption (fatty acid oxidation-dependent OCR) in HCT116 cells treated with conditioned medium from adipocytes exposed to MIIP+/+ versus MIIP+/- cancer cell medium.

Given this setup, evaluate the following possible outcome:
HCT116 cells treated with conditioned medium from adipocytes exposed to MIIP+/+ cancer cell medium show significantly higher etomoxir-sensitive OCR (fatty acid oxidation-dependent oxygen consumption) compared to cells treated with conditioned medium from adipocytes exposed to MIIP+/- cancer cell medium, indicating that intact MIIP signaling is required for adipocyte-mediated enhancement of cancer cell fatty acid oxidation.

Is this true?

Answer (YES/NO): NO